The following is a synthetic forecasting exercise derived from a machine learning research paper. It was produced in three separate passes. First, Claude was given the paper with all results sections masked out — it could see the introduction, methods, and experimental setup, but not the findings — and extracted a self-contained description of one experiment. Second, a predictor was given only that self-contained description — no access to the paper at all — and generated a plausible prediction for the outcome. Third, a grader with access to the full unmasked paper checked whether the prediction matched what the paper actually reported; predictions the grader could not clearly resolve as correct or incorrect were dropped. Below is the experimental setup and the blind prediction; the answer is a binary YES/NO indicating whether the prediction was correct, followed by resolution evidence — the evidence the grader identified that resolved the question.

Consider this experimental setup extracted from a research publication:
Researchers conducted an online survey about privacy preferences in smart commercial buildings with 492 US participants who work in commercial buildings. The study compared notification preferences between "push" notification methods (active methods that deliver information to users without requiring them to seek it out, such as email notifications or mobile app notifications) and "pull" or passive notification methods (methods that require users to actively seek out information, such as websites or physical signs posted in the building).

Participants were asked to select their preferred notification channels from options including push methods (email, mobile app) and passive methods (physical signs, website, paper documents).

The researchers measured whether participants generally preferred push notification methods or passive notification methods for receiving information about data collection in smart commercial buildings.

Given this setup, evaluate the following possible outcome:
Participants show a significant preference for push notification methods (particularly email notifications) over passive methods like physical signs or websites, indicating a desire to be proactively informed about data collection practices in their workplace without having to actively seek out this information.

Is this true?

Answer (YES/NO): YES